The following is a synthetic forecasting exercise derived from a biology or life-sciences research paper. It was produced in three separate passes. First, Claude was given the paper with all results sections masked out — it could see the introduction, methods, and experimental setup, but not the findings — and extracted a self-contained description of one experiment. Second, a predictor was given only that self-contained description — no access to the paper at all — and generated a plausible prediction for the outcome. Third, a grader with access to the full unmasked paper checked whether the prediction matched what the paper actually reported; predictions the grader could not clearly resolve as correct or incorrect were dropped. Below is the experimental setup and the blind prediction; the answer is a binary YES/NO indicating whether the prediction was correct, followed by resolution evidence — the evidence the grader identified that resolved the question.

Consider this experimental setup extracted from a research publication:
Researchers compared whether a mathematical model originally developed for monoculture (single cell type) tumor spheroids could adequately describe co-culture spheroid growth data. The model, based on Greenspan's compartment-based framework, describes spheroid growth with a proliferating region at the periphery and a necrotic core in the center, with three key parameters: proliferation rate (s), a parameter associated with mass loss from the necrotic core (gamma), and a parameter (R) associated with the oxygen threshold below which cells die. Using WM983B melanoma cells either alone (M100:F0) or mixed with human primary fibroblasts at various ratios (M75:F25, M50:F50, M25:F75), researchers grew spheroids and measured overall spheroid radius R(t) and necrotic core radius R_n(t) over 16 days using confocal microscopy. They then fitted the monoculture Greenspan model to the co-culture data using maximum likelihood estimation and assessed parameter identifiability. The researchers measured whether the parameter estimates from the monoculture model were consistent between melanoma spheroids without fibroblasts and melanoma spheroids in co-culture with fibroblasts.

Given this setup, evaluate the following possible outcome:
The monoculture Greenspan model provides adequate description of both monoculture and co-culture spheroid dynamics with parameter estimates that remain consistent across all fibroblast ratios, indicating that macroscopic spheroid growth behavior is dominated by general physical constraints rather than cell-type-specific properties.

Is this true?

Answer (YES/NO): YES